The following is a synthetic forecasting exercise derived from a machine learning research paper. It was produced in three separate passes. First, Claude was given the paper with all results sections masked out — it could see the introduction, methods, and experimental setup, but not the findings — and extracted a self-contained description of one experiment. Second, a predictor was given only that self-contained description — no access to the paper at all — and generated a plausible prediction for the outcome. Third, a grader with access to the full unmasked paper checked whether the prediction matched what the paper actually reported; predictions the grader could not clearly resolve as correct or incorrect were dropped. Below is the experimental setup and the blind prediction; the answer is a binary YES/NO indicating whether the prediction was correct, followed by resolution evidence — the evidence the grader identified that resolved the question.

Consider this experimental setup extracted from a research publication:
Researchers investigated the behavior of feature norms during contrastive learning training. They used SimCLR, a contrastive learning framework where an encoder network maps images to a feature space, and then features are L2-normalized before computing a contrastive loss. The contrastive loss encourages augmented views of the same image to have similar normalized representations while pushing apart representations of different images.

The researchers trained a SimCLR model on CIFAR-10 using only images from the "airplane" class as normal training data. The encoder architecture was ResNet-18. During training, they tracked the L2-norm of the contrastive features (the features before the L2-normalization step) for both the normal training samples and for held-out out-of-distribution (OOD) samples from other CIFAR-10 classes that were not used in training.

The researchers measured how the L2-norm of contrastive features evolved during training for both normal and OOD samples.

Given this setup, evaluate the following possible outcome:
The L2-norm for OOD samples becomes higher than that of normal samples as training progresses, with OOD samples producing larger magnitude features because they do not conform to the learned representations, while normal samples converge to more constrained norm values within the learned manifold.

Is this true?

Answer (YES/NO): NO